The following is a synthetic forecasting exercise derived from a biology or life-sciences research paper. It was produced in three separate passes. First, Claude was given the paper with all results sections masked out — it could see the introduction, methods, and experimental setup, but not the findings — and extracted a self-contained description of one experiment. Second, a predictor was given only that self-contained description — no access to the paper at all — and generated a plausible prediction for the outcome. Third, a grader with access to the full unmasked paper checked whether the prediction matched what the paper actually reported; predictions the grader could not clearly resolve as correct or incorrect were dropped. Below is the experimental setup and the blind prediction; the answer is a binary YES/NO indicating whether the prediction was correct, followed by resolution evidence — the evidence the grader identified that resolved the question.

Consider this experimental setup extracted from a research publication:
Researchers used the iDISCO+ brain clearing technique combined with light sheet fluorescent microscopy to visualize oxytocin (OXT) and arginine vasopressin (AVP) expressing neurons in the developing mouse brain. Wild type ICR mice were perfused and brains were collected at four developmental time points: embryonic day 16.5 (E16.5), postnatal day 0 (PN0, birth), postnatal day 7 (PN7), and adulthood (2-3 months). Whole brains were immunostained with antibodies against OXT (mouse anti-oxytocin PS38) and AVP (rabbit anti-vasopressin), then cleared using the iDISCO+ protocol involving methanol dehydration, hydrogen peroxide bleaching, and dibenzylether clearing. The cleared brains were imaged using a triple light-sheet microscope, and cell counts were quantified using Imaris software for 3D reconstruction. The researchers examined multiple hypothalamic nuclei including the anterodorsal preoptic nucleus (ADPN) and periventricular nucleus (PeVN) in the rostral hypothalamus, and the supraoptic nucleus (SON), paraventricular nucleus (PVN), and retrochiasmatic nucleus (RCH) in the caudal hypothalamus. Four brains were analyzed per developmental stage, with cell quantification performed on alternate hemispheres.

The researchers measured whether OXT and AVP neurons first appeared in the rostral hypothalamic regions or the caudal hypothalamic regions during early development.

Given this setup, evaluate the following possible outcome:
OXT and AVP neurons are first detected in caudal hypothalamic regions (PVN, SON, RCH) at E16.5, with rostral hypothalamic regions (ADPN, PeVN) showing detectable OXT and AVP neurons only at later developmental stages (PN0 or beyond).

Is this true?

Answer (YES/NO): YES